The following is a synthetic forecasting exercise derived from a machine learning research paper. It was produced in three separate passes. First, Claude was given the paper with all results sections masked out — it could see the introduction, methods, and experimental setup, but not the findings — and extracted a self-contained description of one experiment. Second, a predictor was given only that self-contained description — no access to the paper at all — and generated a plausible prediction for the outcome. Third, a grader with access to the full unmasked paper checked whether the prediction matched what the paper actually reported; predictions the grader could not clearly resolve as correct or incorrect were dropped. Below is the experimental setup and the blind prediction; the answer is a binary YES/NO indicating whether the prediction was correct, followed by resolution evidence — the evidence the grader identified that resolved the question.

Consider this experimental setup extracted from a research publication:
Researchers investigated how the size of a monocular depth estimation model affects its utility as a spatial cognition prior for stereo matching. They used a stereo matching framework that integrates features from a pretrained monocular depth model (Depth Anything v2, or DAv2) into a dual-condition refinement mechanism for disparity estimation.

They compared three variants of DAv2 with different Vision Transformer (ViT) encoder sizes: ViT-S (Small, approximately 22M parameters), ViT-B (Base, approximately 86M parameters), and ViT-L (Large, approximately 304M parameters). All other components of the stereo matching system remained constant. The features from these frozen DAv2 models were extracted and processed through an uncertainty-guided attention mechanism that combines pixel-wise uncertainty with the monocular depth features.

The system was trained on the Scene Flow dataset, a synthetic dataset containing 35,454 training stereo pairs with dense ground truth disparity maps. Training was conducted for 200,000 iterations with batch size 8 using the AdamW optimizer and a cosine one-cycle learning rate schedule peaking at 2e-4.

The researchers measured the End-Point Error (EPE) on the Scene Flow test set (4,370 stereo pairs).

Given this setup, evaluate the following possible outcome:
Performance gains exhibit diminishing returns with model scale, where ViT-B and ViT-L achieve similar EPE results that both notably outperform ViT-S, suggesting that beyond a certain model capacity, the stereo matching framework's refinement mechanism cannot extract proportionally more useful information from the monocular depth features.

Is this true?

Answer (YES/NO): NO